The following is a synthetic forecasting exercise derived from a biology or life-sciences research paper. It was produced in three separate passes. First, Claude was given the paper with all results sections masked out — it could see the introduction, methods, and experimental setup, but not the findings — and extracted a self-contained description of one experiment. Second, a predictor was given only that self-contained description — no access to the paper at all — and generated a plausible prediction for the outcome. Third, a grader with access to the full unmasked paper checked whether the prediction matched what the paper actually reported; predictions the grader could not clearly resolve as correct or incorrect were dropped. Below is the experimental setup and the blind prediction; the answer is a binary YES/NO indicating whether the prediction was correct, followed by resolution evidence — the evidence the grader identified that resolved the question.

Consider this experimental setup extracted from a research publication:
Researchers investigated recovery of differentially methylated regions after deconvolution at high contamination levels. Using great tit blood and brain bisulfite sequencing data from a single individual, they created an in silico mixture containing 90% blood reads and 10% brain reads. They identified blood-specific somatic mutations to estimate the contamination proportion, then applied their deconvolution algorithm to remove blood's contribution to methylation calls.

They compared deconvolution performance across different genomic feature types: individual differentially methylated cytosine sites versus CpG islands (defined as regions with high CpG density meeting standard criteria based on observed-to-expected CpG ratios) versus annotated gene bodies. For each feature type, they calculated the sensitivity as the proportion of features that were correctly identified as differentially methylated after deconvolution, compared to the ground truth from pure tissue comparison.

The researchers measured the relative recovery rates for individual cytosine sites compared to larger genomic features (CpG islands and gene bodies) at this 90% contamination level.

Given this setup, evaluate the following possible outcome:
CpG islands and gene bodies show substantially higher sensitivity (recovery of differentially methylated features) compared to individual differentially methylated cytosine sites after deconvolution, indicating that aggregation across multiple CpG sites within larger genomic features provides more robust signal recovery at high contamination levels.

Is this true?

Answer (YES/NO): YES